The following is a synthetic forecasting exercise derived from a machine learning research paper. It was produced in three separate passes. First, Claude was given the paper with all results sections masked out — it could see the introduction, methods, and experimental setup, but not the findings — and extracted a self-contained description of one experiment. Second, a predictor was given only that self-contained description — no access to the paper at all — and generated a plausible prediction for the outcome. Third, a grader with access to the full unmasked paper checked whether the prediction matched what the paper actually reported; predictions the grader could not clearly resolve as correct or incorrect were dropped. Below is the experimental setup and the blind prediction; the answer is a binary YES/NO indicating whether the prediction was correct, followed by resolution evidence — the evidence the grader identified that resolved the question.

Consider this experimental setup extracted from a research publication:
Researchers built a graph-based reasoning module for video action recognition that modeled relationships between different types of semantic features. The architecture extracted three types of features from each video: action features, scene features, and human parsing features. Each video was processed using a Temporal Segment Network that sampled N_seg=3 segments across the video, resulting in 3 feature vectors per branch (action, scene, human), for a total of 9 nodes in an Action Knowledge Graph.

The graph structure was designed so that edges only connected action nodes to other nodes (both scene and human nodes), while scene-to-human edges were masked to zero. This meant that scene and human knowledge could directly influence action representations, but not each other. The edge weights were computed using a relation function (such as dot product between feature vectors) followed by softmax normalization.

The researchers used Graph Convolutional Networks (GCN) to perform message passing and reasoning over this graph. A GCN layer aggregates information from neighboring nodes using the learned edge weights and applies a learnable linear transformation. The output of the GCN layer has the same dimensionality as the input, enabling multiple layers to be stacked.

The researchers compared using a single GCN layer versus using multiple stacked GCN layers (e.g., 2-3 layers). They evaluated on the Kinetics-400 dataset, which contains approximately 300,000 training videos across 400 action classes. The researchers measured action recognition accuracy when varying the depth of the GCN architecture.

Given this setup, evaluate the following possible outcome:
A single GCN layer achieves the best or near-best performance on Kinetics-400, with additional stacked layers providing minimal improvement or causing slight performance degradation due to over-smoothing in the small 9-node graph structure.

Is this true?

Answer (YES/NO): YES